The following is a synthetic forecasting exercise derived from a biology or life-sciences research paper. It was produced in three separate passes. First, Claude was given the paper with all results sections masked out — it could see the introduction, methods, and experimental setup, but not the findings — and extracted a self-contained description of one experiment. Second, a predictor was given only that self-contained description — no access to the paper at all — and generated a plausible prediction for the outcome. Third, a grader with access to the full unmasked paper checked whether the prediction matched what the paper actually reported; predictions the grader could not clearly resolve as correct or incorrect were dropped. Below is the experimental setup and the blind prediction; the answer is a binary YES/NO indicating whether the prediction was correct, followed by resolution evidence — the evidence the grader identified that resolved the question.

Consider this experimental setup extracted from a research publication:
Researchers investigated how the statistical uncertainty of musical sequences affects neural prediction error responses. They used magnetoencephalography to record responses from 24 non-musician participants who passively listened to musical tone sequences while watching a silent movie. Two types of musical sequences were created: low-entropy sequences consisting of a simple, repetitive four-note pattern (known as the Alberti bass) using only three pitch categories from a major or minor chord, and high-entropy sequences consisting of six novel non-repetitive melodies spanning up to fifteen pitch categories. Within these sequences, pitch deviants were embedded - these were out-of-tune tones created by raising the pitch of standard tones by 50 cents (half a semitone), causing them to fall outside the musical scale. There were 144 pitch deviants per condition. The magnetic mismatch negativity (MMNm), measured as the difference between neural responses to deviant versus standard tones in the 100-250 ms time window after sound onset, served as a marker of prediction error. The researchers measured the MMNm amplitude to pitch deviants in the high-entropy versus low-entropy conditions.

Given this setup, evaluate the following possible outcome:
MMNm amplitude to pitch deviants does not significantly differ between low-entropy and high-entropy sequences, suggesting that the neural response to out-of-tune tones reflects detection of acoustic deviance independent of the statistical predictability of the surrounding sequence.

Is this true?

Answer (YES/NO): NO